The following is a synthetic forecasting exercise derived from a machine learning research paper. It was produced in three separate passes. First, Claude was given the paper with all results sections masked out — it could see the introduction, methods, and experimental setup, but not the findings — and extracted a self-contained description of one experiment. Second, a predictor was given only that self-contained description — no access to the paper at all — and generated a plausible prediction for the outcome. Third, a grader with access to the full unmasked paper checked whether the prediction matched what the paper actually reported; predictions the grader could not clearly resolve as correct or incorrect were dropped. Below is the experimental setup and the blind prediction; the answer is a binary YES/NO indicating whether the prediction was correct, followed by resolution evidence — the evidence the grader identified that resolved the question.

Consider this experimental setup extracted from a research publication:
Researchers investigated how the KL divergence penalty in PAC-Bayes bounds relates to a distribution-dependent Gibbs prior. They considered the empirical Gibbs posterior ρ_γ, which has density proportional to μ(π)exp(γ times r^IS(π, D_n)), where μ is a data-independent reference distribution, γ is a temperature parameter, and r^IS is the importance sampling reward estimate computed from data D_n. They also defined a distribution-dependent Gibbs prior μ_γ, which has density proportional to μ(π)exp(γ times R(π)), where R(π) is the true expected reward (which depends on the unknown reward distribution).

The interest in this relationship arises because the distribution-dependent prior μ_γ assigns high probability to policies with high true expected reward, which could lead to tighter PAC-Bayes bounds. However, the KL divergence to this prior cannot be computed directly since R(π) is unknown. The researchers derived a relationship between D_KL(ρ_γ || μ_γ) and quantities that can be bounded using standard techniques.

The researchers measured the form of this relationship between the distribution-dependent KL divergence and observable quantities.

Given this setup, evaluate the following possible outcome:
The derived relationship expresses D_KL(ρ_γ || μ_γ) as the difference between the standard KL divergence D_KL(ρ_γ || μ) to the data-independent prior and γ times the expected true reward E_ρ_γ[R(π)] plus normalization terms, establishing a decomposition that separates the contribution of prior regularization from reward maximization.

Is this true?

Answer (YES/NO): NO